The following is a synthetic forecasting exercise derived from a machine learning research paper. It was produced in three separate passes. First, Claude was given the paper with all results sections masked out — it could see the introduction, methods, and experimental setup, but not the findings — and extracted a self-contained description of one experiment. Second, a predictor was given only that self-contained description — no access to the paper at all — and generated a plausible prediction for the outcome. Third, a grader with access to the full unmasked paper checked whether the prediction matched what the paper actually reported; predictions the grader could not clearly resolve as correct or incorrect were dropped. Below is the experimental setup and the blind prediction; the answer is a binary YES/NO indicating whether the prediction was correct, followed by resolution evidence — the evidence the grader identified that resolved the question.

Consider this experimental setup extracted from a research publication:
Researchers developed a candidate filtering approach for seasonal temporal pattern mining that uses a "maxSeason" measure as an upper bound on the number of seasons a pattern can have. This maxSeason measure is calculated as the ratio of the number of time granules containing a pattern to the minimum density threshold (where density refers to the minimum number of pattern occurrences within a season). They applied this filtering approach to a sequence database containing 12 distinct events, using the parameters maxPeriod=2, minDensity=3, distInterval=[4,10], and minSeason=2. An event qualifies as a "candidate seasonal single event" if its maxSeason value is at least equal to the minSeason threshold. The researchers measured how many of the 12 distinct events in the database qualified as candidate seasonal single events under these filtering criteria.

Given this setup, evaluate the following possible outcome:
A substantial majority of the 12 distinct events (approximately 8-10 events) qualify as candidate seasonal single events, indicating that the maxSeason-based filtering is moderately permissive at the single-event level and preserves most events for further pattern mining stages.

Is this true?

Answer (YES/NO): YES